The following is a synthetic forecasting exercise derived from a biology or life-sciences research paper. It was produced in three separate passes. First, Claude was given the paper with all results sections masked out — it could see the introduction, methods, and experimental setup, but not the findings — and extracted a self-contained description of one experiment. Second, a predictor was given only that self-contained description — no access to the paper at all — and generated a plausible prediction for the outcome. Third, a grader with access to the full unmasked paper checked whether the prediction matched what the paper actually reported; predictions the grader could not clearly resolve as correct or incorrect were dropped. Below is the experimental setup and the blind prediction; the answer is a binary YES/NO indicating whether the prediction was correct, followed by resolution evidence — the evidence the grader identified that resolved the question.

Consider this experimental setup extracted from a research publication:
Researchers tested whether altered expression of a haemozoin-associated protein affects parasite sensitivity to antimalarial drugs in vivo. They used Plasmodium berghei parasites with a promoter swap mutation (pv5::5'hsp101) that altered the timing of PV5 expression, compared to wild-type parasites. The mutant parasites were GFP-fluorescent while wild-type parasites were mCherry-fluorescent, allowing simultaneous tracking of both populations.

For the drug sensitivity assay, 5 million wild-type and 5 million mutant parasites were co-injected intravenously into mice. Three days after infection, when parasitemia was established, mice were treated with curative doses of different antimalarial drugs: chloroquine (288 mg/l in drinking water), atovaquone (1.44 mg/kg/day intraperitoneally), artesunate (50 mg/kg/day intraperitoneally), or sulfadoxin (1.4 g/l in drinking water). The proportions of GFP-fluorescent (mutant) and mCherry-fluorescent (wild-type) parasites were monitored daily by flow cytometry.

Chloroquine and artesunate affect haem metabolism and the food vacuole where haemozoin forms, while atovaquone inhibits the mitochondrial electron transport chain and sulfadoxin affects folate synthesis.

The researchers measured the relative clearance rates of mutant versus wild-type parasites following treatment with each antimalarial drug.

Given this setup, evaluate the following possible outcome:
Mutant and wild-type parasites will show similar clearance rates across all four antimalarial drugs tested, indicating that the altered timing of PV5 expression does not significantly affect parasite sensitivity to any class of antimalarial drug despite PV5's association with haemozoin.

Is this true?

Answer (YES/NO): NO